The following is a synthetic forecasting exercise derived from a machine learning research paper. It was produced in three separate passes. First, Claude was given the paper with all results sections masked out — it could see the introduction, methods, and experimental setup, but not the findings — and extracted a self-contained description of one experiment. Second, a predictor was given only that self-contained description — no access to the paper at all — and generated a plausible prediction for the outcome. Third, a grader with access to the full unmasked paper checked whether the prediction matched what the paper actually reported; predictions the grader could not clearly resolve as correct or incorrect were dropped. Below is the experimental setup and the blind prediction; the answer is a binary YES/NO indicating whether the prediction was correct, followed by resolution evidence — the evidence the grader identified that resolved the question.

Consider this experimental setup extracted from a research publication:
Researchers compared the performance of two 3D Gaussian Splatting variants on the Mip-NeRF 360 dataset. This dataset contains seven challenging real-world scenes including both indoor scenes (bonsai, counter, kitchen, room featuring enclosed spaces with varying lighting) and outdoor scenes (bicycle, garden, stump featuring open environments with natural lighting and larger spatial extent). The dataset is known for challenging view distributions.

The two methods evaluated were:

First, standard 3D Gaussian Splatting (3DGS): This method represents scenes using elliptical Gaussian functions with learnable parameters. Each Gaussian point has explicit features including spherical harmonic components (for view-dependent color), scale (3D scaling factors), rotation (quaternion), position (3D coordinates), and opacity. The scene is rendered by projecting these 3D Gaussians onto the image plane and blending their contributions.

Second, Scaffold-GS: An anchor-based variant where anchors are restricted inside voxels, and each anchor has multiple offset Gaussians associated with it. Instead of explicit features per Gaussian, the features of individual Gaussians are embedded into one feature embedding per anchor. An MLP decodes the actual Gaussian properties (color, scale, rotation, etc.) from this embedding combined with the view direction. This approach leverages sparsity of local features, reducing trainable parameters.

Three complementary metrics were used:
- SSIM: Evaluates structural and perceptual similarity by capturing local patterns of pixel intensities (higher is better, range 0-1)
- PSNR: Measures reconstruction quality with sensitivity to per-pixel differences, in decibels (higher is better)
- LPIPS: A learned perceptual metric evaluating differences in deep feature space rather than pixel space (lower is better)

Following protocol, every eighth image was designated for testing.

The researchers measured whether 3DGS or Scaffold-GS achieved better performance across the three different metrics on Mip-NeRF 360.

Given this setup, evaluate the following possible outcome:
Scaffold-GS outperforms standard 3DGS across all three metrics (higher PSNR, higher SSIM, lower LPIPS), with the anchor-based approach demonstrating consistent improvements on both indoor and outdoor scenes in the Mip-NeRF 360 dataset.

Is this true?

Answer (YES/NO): NO